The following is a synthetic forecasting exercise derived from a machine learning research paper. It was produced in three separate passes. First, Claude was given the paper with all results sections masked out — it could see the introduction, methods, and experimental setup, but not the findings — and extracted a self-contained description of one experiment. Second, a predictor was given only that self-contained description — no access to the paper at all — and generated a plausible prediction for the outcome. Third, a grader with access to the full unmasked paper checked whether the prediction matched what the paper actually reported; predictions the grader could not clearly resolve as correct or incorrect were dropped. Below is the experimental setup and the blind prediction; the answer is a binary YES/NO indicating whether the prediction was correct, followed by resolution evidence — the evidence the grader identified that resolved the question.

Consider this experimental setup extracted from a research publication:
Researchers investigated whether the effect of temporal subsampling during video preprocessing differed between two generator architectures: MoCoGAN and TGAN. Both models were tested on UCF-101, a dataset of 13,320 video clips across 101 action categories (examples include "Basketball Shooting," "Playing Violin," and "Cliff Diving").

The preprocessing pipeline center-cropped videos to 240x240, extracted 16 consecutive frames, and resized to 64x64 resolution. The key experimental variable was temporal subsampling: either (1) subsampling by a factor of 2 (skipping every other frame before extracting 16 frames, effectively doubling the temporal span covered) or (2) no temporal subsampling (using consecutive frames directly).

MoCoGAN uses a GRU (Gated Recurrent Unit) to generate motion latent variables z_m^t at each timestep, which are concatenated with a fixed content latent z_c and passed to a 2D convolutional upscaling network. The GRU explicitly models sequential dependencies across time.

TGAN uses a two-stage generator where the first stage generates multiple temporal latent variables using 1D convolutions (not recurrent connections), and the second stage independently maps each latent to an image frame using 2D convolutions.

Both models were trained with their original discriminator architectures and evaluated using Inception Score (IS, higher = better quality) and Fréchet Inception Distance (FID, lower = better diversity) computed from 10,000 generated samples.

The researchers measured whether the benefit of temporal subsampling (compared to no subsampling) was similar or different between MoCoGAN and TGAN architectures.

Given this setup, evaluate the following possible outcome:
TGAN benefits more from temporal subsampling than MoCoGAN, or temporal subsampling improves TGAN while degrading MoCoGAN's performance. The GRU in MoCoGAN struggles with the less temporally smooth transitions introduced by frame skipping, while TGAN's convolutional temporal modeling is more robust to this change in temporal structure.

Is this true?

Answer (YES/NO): NO